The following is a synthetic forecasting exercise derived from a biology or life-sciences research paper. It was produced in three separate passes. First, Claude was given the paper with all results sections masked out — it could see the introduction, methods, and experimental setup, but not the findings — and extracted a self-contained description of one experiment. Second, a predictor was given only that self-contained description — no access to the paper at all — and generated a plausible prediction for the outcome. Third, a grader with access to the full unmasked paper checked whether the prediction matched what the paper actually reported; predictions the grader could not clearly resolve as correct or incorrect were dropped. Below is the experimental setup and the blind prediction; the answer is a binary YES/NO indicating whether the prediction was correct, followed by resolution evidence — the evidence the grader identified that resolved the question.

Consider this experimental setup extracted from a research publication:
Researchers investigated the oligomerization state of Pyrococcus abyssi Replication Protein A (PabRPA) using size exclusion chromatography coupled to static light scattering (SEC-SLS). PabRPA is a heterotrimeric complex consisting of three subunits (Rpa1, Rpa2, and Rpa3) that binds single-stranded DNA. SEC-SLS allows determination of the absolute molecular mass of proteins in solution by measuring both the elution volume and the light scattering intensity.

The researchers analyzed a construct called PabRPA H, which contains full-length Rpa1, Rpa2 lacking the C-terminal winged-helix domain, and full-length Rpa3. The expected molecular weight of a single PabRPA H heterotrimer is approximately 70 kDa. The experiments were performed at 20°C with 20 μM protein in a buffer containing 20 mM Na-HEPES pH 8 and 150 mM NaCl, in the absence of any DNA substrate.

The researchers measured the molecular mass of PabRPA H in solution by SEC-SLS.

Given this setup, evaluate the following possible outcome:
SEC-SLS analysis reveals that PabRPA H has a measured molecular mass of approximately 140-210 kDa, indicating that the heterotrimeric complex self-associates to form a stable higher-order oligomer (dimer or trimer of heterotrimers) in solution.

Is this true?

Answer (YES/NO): NO